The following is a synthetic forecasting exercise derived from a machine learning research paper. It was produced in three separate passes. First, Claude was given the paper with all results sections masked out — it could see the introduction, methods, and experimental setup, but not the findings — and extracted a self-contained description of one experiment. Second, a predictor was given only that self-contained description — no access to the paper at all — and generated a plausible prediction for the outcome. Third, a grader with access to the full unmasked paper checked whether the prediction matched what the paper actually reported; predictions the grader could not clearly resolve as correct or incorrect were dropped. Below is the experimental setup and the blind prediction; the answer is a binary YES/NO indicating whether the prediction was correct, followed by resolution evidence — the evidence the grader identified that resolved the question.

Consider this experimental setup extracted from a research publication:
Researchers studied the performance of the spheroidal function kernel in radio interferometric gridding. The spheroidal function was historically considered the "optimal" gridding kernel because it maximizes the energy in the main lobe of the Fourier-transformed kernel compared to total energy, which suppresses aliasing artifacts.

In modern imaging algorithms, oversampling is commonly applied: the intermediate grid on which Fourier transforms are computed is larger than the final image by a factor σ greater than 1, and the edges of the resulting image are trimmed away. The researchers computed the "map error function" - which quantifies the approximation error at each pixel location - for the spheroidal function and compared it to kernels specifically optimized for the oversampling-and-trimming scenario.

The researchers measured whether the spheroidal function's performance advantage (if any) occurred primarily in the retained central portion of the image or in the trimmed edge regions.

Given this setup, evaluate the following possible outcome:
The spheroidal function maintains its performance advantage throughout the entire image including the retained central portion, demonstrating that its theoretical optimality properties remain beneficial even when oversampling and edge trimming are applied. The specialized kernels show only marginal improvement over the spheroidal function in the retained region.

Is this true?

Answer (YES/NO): NO